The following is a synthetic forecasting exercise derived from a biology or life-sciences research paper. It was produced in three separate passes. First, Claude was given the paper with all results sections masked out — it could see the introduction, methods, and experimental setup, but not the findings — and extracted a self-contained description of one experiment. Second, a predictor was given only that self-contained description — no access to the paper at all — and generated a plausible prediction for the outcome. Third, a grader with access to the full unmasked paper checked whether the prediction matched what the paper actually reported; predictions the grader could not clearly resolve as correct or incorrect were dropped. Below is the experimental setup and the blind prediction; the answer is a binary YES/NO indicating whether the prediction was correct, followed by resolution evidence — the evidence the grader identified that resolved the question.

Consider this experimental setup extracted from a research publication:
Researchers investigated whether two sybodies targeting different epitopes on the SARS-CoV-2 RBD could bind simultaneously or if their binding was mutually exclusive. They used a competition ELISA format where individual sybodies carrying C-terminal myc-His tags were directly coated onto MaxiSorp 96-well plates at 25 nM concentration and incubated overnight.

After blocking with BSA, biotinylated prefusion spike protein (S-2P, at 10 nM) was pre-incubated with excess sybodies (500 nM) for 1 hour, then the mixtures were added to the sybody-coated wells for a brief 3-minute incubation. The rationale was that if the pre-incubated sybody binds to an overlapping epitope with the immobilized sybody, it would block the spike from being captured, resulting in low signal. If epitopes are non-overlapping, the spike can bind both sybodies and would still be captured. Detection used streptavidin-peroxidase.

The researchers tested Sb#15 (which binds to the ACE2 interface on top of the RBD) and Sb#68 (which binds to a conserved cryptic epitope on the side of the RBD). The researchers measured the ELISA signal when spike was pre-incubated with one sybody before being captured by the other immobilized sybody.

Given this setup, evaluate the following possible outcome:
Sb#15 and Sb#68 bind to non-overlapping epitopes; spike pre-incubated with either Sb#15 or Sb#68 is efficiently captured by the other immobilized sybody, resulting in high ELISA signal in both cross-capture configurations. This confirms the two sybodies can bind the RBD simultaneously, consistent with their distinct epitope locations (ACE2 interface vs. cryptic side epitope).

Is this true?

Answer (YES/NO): YES